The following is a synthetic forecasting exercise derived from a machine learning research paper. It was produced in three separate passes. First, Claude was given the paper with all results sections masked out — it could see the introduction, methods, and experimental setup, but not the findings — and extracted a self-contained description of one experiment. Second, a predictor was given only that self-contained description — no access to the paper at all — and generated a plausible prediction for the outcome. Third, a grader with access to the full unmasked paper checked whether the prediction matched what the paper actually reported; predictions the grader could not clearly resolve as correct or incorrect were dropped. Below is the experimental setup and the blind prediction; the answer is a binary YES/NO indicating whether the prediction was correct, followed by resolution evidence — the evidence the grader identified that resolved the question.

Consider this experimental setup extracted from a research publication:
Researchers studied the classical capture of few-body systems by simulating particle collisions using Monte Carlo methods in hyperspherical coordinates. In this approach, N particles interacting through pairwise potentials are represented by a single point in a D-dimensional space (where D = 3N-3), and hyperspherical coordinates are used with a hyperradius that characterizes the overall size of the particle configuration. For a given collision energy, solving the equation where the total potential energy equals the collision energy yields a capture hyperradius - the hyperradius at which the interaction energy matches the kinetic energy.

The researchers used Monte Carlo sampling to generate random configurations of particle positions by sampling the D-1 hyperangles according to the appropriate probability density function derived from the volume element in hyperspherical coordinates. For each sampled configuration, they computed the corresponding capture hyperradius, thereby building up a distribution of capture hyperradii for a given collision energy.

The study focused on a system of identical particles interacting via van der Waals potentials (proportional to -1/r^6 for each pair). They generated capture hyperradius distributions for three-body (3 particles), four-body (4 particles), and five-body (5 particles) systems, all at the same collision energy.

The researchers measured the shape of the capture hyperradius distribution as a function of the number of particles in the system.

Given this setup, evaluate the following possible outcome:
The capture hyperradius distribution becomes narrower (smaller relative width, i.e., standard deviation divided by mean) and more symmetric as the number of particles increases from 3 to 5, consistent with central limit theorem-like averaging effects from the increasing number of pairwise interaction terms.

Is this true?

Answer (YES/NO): NO